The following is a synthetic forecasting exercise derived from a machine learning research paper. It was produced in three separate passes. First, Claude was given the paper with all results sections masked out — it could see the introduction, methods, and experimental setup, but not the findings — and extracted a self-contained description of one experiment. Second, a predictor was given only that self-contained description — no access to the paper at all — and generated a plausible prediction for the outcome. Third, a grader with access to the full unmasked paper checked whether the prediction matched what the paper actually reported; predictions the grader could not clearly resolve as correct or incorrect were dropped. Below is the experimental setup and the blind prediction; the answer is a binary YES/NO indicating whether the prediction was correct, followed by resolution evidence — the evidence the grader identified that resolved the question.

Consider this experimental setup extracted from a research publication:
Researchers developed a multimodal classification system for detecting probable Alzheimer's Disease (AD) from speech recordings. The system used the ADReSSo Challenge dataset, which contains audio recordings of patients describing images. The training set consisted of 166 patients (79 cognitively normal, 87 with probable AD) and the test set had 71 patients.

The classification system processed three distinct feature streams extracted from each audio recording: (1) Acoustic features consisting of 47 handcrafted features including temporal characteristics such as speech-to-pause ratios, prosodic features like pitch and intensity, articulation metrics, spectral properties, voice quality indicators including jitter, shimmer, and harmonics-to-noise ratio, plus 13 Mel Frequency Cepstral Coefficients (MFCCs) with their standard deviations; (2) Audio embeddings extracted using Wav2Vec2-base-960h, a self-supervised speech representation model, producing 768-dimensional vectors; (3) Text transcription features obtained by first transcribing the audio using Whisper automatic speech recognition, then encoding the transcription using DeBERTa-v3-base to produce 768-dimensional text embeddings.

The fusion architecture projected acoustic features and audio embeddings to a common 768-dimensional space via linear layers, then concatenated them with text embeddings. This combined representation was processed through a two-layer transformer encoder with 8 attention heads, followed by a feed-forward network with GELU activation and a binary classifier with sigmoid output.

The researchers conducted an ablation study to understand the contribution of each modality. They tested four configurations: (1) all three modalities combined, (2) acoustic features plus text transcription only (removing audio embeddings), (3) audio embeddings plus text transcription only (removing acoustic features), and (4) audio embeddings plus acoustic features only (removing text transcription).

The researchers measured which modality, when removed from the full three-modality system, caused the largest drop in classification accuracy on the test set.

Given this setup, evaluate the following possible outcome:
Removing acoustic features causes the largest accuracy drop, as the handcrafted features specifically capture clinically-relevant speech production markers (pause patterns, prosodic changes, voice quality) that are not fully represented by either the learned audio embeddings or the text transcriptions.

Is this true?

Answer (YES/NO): NO